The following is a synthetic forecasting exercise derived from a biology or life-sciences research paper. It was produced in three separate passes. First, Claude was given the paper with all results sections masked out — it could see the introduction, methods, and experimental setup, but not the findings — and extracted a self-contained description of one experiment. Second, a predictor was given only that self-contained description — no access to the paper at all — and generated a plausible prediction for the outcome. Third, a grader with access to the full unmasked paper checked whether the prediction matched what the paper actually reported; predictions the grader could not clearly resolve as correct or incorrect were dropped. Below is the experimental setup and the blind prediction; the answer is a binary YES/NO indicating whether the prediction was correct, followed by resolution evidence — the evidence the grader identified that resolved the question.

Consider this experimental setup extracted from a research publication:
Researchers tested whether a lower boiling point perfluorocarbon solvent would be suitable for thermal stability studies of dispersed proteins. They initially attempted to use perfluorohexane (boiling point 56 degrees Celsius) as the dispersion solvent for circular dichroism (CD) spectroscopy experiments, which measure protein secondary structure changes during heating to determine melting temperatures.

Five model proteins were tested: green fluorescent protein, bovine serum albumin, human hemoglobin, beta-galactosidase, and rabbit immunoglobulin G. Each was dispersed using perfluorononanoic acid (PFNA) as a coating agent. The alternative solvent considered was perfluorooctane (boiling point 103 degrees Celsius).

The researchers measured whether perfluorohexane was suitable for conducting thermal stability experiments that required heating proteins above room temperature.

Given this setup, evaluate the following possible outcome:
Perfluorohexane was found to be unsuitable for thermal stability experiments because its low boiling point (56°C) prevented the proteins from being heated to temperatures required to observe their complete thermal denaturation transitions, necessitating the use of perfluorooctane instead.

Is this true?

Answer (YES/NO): YES